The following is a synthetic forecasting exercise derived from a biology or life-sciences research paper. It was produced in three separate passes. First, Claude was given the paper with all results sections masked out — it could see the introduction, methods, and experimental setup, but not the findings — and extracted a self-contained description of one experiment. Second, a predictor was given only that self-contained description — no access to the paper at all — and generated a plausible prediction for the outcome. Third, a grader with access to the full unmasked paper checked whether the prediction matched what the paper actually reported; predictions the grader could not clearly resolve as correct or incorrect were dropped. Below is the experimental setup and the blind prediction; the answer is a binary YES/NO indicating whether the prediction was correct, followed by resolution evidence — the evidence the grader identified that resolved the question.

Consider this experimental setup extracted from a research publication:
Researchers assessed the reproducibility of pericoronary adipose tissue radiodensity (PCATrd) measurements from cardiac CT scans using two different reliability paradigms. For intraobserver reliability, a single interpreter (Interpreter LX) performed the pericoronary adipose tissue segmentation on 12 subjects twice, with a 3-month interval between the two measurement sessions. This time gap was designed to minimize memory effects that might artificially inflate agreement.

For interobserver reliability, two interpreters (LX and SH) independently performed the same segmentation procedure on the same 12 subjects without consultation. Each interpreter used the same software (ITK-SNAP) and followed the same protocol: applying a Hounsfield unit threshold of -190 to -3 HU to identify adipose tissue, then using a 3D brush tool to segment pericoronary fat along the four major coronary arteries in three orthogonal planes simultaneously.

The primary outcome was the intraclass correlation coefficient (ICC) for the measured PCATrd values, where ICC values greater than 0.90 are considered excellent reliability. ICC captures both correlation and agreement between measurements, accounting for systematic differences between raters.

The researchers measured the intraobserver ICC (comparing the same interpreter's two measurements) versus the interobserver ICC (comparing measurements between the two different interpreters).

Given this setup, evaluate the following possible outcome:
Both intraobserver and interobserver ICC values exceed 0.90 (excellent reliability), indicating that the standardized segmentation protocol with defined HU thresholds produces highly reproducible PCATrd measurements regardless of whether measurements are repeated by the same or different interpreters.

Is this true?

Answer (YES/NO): YES